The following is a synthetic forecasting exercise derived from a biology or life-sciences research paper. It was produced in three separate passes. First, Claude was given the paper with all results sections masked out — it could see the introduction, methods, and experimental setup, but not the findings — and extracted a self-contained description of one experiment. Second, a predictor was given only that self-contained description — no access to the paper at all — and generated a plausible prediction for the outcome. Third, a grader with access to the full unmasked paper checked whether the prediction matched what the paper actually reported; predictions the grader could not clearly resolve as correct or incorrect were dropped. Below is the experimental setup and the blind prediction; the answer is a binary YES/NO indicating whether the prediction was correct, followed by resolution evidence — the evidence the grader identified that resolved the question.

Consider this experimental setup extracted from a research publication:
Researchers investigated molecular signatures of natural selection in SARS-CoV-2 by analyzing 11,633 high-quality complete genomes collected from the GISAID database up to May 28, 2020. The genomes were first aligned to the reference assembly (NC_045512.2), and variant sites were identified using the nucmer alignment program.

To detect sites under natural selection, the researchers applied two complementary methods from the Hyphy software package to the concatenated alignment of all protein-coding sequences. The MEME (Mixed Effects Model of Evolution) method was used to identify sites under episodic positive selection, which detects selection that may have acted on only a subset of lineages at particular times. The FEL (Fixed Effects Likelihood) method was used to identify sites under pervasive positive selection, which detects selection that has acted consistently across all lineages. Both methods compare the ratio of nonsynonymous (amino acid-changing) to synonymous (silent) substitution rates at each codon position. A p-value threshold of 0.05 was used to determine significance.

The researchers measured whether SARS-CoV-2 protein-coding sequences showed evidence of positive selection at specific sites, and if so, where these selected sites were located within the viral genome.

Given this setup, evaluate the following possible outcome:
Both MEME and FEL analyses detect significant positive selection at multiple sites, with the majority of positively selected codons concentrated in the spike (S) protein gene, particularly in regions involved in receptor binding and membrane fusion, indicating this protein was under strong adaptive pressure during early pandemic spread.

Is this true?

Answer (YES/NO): NO